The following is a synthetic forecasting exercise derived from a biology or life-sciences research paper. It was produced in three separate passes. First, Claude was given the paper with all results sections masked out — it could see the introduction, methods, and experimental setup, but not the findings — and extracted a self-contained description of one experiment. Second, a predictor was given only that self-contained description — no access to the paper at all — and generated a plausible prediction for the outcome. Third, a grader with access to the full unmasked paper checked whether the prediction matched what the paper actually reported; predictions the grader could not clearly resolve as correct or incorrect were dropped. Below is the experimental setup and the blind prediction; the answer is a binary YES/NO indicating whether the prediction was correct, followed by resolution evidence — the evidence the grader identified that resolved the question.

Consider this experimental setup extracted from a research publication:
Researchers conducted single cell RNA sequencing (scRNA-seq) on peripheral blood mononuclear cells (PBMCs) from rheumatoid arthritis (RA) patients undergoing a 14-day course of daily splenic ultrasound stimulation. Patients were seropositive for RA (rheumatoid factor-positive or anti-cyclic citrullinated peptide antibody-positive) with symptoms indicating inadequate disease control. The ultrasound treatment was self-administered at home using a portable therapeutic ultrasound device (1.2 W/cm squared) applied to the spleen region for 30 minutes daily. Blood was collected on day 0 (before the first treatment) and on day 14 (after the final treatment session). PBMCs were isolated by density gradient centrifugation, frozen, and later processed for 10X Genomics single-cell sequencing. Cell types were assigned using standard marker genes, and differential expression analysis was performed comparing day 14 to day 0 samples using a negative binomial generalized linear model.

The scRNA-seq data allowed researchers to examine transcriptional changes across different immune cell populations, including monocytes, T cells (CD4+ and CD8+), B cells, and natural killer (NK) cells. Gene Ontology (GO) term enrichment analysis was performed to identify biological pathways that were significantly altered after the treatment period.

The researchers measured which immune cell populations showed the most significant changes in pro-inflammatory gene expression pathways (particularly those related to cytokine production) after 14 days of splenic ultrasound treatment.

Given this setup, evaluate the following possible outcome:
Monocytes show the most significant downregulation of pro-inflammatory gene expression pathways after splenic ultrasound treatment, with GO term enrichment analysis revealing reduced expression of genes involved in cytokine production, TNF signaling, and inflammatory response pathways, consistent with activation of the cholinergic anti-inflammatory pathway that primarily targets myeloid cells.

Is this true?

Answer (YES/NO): YES